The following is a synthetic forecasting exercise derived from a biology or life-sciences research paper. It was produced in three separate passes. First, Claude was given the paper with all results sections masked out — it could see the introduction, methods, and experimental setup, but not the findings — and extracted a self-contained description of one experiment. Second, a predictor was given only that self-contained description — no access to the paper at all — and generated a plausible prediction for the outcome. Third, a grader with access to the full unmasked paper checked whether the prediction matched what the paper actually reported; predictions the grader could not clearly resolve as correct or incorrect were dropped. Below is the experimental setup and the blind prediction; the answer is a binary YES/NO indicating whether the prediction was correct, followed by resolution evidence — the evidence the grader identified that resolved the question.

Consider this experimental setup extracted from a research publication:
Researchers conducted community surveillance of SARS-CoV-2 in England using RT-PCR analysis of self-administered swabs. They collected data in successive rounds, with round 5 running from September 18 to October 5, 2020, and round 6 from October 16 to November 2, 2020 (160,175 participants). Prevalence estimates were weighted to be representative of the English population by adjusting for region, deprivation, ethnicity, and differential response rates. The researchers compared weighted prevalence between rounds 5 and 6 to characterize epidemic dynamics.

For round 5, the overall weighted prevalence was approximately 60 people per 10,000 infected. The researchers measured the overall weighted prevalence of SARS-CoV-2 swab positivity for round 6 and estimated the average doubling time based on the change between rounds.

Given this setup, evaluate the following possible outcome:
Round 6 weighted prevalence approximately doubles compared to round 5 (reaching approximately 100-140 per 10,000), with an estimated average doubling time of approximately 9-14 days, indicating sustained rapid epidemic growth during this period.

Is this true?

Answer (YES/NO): NO